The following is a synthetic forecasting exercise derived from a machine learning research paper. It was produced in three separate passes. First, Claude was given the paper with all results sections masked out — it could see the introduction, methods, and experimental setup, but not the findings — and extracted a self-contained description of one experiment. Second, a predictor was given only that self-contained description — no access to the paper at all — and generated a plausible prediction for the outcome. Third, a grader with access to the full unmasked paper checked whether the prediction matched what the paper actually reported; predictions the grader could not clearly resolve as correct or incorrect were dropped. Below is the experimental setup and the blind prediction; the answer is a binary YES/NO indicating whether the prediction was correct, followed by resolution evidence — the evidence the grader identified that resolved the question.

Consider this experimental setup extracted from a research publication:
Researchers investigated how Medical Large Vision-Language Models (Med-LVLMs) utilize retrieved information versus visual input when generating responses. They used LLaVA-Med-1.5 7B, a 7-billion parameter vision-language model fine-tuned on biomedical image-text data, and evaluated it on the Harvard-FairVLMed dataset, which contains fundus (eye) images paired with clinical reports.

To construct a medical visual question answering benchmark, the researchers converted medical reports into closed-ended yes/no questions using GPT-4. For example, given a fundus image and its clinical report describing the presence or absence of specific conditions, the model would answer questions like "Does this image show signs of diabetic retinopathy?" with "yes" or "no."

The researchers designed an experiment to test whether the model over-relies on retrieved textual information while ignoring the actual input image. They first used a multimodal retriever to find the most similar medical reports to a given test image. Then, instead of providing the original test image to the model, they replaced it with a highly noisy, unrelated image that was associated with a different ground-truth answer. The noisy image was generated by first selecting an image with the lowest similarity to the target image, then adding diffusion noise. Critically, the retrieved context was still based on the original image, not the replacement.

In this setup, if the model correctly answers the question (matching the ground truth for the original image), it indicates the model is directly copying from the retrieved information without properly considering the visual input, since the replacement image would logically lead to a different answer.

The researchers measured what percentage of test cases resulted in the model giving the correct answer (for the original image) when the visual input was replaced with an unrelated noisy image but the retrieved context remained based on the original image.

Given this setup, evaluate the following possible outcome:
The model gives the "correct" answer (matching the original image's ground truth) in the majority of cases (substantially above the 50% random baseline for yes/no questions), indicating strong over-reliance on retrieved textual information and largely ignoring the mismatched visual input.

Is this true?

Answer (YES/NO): NO